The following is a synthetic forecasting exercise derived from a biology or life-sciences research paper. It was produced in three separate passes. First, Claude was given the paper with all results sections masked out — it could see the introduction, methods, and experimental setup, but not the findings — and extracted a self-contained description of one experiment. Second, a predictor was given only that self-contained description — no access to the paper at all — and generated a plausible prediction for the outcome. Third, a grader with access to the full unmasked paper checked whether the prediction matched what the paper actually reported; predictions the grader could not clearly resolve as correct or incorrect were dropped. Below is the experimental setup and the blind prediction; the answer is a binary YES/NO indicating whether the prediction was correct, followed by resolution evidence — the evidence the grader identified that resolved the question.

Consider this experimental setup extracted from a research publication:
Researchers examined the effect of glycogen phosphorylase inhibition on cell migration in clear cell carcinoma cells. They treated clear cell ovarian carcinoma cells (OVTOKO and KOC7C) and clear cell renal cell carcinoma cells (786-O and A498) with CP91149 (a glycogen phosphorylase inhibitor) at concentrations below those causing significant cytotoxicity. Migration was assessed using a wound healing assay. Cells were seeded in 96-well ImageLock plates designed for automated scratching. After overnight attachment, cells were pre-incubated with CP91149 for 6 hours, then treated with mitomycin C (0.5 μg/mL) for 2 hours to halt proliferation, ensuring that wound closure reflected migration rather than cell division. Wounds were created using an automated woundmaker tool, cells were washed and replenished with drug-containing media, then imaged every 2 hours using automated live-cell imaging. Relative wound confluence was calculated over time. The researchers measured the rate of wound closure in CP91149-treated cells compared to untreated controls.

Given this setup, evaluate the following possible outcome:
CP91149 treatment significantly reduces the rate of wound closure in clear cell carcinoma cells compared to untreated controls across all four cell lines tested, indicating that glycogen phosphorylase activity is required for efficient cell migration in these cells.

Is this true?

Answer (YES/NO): NO